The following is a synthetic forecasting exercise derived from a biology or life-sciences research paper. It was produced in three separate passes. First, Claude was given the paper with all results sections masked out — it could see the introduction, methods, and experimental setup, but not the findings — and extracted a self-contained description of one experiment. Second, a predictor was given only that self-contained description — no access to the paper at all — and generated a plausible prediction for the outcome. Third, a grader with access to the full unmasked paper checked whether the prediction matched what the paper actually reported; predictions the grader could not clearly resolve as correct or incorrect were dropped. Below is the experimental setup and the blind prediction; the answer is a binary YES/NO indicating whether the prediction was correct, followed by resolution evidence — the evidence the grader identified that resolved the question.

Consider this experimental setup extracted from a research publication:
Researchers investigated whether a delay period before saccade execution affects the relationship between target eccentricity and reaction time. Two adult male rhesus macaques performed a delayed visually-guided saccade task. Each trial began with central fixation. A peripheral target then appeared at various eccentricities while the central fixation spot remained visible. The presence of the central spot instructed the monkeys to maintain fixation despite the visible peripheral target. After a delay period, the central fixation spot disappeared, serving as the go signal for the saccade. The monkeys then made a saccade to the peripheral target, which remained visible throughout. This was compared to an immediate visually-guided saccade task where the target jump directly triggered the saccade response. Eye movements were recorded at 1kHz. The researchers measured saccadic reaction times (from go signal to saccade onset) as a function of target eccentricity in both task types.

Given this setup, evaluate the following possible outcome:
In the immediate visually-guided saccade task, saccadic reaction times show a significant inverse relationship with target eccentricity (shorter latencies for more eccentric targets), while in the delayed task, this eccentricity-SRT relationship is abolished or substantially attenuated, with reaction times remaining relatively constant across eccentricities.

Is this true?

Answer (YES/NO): NO